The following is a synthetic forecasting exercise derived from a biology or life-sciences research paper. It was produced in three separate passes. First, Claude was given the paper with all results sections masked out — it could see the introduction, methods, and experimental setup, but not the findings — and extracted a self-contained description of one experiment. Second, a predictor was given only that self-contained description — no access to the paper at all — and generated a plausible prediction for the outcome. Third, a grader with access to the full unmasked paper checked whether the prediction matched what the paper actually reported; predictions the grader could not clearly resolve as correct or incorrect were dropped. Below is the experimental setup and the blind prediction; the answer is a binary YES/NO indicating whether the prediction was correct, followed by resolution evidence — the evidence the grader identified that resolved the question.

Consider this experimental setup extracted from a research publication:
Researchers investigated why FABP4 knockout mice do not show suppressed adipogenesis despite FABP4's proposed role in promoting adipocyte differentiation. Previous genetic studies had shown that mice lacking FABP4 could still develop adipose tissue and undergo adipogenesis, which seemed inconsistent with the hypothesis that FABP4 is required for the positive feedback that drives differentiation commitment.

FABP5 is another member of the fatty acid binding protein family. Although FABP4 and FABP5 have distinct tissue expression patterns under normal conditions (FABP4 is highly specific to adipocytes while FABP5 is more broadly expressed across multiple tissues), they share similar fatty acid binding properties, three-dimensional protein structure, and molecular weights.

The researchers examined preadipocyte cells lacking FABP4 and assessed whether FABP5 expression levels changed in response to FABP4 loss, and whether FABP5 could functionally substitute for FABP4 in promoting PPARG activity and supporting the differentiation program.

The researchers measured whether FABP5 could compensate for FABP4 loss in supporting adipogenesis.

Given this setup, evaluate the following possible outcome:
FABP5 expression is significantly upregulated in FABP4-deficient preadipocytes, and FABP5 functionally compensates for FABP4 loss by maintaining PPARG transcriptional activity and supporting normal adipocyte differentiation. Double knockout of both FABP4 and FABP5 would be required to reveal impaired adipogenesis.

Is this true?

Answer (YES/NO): NO